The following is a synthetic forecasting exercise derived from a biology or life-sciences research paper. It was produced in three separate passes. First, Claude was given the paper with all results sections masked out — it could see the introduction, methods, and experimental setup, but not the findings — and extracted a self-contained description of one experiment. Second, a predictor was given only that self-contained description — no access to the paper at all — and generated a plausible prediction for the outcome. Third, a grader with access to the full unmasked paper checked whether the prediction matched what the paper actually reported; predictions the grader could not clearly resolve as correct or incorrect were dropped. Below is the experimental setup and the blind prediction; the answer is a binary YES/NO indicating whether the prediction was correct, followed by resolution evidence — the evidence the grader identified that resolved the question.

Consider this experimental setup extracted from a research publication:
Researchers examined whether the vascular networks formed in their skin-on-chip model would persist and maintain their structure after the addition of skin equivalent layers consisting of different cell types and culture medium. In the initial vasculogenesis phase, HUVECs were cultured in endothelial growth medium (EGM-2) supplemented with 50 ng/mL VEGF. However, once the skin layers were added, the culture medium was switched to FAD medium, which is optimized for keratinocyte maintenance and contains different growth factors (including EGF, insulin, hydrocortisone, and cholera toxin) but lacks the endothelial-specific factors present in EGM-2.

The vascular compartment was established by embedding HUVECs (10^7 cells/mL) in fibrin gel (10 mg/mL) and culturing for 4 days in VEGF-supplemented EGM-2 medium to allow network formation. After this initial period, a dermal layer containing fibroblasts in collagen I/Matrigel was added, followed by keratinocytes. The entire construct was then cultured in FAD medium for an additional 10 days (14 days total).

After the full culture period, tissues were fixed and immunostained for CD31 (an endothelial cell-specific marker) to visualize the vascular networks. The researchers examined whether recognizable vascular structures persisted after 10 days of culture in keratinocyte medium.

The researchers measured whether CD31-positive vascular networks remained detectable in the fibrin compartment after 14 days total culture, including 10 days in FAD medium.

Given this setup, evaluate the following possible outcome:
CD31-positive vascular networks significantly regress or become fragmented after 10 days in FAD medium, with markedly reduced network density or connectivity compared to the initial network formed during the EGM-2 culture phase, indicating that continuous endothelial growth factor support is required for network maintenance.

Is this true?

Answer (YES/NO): NO